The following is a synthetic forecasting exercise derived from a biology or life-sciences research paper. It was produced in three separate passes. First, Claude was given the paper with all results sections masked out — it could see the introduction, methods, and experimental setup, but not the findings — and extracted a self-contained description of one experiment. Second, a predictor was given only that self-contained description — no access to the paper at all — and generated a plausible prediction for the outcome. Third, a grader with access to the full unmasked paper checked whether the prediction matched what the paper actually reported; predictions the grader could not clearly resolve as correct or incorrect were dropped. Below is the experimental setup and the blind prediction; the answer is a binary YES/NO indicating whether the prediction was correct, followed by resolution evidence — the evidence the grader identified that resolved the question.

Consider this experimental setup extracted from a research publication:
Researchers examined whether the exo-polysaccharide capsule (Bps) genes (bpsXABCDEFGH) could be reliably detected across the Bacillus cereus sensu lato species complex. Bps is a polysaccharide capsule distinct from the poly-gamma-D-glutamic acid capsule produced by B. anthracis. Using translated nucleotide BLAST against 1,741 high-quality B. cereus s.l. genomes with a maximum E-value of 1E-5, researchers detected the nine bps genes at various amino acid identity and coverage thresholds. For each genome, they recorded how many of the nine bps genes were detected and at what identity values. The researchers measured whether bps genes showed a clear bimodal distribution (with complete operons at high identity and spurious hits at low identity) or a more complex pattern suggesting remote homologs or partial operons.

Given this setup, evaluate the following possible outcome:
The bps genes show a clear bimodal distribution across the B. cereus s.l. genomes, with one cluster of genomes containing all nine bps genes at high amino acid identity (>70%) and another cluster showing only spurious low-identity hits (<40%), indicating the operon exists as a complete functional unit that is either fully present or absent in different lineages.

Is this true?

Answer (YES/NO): NO